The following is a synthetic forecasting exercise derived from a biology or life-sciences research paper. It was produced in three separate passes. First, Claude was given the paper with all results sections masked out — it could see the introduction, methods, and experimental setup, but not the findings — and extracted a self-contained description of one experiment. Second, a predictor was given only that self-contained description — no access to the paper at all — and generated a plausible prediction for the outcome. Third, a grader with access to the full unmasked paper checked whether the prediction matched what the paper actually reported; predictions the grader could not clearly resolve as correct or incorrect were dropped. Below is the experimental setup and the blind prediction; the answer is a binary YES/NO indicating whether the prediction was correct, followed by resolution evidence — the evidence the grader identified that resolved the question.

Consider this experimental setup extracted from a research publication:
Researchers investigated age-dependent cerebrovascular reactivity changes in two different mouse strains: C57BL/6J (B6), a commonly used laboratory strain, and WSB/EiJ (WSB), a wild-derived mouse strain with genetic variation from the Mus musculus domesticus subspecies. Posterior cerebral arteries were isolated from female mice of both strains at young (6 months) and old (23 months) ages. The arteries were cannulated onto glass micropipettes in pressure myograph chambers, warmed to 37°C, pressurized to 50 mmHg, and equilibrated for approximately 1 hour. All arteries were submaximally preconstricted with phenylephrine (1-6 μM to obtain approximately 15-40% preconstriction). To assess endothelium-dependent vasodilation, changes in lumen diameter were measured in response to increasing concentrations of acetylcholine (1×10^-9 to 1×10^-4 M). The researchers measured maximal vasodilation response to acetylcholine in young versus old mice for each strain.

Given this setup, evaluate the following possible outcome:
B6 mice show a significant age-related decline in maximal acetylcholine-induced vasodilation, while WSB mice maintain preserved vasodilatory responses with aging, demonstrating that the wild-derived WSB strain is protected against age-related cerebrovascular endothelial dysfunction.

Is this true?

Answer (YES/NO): YES